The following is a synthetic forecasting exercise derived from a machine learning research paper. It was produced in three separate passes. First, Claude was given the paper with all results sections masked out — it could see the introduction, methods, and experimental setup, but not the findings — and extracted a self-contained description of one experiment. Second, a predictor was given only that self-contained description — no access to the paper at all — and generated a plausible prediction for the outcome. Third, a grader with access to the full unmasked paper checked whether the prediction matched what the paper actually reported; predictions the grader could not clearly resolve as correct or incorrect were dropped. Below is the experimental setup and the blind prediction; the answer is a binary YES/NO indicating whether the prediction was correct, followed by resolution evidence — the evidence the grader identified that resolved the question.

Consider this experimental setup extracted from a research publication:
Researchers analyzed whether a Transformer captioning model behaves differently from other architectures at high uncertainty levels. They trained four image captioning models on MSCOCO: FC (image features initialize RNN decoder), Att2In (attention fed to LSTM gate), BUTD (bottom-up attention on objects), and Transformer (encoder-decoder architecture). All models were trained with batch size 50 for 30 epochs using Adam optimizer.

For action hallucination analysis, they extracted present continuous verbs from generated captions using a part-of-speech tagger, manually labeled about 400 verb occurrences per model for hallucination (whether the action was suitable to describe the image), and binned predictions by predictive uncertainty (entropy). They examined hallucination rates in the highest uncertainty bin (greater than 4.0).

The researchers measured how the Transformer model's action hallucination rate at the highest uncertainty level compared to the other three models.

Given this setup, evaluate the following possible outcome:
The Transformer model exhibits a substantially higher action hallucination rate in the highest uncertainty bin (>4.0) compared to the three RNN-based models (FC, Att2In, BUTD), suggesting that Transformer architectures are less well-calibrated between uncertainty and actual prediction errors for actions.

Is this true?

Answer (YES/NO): YES